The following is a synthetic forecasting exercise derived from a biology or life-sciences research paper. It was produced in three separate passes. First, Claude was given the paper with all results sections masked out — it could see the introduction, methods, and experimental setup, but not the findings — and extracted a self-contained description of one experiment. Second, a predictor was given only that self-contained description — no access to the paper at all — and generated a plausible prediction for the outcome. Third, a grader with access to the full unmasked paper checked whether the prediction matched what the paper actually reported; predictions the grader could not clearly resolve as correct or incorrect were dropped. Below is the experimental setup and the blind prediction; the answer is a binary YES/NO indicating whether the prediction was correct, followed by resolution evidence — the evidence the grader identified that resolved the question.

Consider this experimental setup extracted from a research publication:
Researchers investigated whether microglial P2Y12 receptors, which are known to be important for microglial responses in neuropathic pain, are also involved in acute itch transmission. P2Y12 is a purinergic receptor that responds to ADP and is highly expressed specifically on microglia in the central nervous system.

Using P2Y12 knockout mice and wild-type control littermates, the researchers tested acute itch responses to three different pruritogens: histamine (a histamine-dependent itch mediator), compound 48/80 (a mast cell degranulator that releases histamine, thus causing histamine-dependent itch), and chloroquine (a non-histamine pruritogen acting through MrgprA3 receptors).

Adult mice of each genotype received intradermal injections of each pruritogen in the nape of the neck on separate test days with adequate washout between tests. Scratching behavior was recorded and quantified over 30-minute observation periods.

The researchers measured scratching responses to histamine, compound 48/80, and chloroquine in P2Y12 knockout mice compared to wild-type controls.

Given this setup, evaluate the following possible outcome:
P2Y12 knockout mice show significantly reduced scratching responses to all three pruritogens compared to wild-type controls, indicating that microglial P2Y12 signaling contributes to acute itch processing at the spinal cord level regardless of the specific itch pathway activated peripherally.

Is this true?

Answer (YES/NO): NO